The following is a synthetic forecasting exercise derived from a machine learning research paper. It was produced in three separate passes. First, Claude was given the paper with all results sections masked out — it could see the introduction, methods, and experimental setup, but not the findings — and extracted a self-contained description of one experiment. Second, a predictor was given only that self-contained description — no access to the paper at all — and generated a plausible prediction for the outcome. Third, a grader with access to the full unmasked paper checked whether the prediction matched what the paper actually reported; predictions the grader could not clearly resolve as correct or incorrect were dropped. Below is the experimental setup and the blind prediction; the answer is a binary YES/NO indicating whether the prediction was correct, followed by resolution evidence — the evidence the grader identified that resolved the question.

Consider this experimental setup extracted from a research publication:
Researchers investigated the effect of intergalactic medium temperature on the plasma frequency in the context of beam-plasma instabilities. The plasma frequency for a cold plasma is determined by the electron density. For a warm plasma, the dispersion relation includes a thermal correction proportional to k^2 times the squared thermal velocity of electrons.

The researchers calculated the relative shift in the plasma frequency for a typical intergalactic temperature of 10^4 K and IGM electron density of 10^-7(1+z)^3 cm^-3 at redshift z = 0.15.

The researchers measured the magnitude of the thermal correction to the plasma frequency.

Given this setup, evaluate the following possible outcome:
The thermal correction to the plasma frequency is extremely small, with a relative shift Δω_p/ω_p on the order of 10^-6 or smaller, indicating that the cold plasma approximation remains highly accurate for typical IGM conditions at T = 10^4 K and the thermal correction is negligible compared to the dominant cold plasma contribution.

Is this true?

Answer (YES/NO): YES